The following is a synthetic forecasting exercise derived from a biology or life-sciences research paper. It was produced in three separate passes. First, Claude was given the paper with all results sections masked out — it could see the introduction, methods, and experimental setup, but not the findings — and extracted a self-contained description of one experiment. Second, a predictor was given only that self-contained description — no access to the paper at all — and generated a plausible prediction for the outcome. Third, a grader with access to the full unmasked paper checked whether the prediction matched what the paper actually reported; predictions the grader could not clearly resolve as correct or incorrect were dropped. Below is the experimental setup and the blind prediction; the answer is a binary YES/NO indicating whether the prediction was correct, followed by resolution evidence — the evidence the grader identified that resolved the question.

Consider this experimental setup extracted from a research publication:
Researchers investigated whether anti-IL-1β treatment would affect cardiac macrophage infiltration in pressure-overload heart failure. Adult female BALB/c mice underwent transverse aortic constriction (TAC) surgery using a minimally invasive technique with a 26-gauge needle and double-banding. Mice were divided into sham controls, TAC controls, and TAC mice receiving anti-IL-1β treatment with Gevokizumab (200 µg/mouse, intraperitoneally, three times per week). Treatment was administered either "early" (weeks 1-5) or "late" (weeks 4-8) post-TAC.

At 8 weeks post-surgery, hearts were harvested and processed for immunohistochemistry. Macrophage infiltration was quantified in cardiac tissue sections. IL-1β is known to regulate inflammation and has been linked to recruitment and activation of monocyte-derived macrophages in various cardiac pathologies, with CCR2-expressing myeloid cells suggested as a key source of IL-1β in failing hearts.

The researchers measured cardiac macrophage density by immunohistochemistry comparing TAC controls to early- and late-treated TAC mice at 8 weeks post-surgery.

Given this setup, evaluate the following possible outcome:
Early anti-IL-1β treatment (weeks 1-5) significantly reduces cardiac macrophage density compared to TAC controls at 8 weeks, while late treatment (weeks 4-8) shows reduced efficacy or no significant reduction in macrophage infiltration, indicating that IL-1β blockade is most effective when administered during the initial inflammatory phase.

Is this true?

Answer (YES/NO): NO